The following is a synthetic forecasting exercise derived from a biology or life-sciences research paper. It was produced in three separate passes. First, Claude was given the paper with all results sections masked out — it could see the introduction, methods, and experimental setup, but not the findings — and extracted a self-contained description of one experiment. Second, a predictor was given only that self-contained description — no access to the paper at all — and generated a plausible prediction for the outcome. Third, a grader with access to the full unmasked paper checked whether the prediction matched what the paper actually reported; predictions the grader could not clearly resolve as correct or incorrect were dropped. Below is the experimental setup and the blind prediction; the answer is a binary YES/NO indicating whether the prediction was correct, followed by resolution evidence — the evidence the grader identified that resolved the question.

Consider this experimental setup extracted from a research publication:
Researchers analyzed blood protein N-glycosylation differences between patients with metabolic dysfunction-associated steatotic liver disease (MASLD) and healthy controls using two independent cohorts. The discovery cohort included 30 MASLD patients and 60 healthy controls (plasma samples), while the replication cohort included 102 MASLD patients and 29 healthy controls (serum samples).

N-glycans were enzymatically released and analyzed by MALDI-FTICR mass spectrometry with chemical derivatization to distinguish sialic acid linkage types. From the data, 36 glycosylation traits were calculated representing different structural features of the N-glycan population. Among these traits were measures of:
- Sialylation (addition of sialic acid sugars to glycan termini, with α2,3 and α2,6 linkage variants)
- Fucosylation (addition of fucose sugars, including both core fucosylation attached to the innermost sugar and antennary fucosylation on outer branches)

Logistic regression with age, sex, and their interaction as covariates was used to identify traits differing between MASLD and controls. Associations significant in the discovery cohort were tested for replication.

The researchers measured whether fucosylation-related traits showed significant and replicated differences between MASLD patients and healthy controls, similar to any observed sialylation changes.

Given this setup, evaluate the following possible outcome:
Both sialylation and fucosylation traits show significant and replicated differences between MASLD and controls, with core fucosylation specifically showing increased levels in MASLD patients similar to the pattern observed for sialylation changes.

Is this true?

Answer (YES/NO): NO